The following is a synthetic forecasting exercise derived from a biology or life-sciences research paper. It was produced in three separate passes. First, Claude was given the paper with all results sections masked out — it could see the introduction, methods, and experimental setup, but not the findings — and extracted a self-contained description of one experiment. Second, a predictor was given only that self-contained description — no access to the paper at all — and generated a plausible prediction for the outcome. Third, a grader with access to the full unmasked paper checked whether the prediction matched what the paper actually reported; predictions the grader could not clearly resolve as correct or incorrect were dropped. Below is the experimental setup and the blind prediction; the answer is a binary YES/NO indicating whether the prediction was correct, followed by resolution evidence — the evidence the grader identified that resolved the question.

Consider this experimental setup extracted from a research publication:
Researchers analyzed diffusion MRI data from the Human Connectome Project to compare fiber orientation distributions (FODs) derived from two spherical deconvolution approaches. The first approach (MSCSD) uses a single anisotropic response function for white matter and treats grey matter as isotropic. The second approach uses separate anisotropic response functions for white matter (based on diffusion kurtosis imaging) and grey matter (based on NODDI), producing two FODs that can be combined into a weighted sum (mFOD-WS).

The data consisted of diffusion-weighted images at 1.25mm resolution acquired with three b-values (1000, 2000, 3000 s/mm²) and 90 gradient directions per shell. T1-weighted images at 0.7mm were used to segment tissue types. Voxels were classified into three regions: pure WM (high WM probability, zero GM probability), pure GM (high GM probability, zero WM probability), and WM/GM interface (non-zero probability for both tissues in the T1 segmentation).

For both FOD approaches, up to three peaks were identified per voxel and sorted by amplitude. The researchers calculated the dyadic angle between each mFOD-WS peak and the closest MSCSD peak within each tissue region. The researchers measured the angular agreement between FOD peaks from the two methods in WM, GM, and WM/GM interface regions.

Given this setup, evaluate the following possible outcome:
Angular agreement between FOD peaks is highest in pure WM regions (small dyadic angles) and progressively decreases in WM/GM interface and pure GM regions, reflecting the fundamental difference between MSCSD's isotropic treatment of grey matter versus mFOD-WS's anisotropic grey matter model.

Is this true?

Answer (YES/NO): YES